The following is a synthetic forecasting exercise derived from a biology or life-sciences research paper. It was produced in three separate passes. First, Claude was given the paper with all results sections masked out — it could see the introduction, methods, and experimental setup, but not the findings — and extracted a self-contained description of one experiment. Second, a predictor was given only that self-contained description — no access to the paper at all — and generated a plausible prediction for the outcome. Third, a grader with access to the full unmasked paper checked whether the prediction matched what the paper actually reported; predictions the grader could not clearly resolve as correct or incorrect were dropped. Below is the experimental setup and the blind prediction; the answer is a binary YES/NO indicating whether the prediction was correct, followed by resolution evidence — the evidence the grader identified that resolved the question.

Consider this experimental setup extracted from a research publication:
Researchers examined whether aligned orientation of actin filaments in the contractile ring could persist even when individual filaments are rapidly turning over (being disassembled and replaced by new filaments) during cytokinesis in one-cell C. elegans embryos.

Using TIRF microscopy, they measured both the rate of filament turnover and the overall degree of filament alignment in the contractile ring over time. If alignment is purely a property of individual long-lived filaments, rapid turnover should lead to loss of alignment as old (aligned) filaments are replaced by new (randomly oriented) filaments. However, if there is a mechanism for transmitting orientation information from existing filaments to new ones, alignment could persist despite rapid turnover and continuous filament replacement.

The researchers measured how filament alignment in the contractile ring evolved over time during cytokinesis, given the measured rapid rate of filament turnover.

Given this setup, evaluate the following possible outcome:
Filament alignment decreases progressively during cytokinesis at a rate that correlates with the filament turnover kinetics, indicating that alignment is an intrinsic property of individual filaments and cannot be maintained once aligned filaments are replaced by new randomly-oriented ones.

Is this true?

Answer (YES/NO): NO